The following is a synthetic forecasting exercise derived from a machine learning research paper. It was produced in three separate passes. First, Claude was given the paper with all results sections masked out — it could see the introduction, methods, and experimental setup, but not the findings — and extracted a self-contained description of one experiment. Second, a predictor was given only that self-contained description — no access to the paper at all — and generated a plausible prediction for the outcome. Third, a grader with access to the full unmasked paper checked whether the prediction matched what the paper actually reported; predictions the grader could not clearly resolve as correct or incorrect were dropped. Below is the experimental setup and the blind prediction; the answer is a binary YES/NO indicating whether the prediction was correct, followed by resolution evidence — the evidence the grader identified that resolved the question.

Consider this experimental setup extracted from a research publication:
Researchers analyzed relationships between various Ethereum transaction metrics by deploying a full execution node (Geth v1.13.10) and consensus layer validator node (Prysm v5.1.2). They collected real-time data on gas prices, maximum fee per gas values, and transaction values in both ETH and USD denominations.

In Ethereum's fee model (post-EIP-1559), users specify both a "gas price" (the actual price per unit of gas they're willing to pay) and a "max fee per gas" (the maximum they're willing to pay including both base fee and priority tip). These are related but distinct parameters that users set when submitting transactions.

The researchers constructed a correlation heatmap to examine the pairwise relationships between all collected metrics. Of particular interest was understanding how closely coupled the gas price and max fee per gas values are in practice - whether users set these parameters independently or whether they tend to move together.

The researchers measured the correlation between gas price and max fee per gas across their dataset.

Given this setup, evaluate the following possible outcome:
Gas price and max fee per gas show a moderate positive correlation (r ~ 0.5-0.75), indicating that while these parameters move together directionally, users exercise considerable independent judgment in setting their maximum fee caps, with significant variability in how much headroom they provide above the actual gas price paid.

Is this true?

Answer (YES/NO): NO